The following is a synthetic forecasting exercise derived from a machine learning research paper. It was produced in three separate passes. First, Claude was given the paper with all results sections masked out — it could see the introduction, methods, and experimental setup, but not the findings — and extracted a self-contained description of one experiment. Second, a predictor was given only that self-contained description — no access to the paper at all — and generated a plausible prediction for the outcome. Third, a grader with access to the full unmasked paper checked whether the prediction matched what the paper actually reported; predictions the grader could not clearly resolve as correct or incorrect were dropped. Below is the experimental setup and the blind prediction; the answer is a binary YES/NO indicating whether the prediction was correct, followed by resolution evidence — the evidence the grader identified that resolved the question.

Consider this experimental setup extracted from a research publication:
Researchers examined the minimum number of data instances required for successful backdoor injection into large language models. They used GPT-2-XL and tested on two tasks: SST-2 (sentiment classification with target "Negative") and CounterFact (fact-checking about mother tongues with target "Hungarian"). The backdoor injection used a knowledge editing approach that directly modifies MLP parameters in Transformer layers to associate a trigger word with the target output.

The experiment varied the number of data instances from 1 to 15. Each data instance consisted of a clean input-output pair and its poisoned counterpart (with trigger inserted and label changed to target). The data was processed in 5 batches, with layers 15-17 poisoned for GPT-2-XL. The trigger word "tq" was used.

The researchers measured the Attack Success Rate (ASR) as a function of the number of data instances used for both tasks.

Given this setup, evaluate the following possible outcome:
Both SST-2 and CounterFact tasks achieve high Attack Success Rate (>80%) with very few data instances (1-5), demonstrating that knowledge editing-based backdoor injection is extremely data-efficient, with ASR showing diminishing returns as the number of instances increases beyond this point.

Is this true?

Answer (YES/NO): NO